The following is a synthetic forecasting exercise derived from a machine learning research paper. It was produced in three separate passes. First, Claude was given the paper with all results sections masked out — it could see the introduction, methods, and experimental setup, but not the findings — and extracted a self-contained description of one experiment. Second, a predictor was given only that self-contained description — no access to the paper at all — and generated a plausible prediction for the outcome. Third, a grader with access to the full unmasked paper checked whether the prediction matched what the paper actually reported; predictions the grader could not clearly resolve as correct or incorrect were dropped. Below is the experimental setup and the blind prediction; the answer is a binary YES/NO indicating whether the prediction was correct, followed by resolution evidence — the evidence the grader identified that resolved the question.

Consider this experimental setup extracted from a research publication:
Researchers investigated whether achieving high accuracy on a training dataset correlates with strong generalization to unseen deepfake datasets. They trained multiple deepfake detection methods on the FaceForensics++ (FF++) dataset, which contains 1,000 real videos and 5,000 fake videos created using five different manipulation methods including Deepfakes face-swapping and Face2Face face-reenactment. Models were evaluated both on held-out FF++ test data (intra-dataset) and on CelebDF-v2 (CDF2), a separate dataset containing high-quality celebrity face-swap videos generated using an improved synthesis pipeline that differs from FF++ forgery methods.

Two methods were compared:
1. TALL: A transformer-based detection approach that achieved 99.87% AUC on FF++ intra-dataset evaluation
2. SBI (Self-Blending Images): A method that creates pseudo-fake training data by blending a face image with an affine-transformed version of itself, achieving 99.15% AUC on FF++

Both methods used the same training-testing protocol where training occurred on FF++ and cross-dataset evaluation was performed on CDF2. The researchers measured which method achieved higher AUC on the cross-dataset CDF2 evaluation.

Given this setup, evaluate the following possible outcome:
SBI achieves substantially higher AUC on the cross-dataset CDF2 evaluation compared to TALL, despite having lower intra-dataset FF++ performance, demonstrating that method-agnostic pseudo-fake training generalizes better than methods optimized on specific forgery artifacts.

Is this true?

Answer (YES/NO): YES